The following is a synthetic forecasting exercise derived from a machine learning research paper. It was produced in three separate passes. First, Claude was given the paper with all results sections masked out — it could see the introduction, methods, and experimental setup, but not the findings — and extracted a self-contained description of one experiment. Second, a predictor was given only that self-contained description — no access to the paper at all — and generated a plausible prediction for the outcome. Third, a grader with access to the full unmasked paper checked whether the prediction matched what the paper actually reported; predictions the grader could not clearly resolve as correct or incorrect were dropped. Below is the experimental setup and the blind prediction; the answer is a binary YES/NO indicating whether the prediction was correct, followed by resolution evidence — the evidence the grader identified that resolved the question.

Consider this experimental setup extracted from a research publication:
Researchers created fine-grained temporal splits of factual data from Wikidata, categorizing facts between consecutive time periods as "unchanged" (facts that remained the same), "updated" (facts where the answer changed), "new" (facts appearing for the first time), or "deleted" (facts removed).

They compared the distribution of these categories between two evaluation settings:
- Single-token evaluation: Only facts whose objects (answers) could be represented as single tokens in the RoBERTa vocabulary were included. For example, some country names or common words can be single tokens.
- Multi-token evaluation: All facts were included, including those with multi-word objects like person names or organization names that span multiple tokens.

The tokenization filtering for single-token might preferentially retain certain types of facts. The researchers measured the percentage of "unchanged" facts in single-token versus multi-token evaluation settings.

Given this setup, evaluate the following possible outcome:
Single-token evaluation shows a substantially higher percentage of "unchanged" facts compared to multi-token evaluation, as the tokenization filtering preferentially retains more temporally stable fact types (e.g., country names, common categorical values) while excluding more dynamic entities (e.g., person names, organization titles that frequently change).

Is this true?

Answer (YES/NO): NO